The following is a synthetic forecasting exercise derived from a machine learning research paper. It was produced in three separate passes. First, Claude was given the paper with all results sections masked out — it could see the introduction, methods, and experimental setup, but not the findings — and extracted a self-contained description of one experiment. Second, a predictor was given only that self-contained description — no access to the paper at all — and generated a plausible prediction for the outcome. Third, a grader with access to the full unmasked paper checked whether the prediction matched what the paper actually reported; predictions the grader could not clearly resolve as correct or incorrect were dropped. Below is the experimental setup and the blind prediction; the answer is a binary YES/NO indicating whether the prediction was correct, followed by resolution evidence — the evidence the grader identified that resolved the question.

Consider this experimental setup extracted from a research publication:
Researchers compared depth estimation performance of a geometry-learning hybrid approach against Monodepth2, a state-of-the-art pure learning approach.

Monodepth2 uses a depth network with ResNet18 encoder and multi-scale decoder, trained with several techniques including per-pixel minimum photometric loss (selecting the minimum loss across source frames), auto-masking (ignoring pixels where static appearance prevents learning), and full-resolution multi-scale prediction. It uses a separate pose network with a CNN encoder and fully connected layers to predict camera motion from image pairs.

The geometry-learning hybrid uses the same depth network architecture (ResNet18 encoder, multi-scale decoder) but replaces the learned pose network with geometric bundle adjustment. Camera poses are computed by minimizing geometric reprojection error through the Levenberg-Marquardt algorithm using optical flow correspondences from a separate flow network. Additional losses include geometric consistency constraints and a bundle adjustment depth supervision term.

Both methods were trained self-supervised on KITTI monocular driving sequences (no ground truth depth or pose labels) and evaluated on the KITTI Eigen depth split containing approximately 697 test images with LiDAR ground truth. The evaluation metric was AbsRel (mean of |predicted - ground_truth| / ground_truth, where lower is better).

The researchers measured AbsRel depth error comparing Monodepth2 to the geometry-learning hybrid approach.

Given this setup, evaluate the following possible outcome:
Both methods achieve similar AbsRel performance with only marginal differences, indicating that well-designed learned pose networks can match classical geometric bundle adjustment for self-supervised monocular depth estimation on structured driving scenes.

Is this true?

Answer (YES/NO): YES